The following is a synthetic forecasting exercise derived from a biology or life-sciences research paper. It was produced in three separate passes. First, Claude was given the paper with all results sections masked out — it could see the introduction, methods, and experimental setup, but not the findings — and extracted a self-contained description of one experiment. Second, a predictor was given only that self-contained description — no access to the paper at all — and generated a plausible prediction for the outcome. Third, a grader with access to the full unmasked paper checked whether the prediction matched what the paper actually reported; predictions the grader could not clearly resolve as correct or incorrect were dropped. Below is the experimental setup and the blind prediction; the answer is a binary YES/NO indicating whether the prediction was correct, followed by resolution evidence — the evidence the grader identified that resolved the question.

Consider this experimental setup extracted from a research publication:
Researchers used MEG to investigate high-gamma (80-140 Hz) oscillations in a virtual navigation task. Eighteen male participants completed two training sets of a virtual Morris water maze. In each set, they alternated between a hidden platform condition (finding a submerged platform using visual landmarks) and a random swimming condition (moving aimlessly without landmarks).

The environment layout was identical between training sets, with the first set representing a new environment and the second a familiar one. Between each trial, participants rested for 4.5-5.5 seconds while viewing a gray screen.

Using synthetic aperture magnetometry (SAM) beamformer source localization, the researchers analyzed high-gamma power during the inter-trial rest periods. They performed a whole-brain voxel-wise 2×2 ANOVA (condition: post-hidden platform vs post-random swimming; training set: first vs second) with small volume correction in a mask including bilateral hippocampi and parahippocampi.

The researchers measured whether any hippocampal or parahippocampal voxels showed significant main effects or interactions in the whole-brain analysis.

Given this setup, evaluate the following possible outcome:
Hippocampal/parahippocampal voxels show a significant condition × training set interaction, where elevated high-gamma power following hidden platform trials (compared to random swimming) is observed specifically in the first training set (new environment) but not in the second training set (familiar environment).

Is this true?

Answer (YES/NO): NO